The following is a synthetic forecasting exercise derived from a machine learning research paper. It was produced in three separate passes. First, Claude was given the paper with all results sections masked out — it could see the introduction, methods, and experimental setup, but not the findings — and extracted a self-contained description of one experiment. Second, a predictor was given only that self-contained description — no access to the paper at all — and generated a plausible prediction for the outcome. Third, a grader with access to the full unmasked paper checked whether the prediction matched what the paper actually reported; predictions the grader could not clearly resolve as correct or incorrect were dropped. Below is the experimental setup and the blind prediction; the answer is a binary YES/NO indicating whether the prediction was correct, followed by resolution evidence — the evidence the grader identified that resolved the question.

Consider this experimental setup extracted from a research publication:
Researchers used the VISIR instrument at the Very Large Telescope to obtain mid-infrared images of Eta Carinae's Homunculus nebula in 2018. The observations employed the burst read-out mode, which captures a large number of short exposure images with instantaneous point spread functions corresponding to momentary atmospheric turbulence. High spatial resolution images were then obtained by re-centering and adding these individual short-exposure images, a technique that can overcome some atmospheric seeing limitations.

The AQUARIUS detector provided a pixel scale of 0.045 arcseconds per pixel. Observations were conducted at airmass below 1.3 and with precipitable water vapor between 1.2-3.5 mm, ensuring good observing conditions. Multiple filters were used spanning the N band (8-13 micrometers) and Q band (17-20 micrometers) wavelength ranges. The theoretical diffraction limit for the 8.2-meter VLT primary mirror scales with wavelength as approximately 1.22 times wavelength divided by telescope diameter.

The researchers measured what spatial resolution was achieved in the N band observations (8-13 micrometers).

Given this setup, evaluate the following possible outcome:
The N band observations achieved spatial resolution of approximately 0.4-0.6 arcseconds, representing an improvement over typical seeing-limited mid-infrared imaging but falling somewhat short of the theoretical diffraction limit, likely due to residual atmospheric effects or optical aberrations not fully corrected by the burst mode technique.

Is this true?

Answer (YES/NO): NO